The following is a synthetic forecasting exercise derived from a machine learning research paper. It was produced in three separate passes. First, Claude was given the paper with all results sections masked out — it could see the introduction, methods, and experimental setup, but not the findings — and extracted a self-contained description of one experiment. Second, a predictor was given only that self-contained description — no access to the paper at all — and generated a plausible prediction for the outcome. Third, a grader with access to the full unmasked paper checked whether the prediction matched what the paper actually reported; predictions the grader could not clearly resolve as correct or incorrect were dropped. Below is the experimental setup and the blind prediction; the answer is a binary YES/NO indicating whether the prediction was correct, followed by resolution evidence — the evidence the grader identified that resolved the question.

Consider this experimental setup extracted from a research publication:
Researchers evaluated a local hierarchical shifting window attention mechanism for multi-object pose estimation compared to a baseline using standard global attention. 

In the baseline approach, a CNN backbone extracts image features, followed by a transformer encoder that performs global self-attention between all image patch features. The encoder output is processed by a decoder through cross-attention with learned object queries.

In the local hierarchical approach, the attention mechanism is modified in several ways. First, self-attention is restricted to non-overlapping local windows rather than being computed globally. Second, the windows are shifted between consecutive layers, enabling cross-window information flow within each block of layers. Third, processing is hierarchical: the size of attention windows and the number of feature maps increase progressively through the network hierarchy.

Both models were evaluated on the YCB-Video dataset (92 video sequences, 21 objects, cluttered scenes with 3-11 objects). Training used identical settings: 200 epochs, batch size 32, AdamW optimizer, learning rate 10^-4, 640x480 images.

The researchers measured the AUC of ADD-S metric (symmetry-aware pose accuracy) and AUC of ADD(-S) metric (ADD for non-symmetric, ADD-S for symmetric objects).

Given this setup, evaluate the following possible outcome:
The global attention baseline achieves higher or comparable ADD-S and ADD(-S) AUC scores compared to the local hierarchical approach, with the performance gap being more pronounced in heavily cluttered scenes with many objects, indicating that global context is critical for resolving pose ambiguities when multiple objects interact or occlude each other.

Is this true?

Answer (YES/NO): NO